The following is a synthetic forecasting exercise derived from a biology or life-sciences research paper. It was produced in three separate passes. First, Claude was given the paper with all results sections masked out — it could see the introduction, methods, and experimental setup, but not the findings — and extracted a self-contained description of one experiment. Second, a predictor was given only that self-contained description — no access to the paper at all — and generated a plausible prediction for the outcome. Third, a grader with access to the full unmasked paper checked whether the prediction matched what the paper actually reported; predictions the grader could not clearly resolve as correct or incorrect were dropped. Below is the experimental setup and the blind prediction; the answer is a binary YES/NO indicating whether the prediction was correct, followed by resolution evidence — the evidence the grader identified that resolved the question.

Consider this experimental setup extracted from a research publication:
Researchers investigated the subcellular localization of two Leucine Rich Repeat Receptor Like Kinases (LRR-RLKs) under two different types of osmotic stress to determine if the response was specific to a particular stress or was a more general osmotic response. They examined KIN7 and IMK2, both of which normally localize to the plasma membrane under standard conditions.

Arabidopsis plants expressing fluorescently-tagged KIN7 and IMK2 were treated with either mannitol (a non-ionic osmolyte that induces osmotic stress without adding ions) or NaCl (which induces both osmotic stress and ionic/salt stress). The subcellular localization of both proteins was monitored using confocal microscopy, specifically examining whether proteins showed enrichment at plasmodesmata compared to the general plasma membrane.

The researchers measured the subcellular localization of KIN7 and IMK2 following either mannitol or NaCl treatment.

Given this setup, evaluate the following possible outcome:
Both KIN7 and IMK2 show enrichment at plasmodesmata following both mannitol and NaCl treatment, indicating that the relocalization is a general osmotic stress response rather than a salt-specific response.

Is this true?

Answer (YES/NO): YES